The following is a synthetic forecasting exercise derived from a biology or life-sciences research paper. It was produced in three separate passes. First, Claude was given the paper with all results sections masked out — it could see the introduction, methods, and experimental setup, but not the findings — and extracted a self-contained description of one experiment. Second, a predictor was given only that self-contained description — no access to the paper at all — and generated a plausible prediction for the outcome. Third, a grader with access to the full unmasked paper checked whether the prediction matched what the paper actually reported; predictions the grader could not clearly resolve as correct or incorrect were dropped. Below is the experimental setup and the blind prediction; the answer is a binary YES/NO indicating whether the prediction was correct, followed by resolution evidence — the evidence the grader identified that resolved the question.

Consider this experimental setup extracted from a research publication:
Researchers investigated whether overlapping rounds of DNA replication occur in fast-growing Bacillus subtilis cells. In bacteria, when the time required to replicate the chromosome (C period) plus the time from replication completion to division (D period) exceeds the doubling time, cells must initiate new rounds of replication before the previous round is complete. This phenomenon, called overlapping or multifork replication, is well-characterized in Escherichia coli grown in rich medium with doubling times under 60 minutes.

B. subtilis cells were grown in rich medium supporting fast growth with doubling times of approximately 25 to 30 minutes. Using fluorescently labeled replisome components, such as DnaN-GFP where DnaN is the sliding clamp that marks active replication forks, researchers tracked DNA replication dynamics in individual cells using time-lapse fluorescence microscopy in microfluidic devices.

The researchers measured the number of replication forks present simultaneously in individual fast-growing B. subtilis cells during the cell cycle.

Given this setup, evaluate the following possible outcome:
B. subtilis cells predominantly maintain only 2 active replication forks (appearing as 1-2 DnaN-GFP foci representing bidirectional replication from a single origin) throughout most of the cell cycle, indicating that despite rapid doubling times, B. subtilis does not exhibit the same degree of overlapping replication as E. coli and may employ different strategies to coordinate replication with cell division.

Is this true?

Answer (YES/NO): NO